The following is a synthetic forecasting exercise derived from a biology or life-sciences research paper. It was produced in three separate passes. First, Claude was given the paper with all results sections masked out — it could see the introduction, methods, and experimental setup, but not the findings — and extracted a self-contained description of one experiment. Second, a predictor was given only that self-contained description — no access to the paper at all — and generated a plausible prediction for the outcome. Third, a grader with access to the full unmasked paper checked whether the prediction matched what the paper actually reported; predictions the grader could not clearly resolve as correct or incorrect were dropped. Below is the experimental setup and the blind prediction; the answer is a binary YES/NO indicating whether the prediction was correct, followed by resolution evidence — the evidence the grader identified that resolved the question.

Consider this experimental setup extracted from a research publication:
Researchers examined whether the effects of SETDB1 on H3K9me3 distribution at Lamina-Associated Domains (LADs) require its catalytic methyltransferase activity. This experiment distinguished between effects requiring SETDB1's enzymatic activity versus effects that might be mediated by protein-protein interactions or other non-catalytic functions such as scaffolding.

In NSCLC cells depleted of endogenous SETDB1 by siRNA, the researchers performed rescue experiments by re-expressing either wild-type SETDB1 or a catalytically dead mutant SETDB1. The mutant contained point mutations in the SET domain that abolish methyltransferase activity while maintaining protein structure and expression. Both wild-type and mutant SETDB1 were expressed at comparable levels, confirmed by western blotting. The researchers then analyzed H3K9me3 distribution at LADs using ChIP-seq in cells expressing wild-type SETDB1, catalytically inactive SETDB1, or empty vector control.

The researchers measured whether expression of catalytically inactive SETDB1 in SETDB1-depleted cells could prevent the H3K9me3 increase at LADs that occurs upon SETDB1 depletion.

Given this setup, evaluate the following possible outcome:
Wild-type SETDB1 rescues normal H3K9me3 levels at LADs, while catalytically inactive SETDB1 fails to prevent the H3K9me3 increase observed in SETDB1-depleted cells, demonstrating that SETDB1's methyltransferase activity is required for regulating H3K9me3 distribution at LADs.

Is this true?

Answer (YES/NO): YES